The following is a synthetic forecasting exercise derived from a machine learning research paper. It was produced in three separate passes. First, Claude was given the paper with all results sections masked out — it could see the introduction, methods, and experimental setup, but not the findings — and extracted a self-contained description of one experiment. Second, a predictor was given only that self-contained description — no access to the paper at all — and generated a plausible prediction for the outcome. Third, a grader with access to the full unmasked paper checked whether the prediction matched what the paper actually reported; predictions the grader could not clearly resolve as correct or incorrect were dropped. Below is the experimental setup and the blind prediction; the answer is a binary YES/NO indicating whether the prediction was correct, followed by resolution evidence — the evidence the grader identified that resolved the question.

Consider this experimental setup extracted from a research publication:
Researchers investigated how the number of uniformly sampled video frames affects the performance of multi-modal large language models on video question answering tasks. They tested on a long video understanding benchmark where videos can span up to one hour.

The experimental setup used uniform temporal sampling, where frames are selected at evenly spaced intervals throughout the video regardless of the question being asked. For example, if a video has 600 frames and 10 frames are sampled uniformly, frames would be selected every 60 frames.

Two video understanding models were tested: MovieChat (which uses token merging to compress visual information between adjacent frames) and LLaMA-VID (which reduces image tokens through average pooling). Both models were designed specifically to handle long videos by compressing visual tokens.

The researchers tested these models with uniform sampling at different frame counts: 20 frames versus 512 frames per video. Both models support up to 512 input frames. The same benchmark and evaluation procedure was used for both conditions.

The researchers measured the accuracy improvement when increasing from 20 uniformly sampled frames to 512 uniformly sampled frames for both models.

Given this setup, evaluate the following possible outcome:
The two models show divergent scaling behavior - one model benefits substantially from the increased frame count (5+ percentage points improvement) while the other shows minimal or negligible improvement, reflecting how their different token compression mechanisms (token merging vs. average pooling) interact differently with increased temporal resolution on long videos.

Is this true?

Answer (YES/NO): NO